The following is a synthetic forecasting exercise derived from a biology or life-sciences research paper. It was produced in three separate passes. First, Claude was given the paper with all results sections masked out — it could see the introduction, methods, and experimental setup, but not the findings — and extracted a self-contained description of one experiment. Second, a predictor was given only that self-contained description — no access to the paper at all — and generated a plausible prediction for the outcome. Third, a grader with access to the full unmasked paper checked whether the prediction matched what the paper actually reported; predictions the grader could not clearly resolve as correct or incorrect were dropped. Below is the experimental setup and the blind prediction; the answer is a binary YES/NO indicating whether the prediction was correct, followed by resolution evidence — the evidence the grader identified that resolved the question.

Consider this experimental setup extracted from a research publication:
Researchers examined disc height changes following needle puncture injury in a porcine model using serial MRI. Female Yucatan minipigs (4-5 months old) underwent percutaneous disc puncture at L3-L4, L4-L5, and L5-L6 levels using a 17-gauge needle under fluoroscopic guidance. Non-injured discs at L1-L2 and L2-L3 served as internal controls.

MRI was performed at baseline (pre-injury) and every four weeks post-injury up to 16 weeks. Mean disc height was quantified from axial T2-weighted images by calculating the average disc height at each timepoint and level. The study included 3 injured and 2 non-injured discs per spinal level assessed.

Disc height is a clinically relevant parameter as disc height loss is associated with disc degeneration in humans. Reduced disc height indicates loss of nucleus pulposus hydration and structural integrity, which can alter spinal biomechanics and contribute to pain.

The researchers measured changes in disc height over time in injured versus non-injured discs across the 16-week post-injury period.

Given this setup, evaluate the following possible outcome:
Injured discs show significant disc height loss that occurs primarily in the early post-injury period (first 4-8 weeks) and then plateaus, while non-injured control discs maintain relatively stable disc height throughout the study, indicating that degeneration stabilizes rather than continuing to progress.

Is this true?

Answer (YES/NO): NO